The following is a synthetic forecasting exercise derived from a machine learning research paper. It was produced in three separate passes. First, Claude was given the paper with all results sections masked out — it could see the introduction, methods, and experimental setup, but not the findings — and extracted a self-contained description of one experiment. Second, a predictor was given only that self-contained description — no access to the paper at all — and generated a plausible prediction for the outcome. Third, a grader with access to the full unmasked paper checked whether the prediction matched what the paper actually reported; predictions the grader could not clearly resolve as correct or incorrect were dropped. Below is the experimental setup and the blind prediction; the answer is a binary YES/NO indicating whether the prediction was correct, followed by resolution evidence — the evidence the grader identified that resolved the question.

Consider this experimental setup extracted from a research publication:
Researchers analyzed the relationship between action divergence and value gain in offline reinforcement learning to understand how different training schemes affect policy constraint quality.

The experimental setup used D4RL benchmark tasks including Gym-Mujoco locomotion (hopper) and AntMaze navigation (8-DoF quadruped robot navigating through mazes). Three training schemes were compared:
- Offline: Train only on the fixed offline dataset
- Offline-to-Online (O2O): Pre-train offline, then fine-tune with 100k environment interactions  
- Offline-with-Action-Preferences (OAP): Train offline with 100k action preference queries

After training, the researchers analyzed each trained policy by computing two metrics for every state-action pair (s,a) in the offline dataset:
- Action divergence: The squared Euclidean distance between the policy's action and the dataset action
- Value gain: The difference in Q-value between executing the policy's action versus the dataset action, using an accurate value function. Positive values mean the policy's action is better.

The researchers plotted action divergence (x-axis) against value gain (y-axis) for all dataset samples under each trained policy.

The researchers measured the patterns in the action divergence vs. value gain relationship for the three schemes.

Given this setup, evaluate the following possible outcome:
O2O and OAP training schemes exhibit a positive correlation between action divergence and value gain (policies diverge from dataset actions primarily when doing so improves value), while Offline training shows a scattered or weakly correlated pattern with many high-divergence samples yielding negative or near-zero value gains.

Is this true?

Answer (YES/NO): NO